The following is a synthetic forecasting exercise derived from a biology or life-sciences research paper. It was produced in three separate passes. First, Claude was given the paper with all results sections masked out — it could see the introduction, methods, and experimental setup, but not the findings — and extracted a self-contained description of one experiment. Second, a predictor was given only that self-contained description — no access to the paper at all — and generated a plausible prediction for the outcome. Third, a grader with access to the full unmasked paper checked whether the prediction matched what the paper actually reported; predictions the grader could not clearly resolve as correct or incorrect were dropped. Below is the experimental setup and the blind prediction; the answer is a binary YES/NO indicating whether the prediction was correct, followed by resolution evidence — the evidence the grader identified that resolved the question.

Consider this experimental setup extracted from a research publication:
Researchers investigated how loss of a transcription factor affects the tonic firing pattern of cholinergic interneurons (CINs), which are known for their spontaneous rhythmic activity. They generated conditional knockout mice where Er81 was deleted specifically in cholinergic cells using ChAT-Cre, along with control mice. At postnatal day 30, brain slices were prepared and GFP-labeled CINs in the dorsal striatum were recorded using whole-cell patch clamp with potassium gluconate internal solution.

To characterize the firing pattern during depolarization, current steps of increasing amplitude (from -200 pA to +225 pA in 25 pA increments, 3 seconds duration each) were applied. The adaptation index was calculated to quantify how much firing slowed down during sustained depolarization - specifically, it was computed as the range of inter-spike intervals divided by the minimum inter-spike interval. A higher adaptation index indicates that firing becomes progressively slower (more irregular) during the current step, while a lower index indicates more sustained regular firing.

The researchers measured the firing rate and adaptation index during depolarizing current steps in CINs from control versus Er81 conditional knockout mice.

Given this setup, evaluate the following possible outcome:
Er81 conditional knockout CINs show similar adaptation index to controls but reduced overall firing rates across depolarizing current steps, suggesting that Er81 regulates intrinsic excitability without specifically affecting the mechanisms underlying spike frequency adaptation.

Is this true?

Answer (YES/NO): NO